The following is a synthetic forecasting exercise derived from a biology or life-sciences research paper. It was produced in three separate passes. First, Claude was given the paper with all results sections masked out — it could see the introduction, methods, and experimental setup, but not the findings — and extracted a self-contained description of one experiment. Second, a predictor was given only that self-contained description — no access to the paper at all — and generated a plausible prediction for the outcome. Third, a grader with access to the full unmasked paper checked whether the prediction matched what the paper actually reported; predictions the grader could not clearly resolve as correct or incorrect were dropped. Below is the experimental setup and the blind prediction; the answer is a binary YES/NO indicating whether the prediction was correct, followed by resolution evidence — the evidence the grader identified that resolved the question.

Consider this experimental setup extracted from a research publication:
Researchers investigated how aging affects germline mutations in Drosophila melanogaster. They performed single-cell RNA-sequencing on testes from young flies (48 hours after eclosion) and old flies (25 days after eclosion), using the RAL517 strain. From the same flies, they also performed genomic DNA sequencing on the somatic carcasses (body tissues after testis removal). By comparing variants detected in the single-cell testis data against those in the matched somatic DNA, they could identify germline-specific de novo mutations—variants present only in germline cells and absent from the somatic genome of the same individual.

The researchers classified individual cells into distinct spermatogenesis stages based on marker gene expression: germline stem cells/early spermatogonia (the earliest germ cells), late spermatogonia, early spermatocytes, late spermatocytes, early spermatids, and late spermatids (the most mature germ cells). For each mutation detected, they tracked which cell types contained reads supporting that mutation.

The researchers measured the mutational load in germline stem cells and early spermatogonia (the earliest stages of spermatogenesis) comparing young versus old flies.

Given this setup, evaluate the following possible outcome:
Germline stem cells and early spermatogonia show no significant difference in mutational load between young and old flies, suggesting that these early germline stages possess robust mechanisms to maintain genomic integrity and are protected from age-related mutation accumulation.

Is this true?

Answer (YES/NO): NO